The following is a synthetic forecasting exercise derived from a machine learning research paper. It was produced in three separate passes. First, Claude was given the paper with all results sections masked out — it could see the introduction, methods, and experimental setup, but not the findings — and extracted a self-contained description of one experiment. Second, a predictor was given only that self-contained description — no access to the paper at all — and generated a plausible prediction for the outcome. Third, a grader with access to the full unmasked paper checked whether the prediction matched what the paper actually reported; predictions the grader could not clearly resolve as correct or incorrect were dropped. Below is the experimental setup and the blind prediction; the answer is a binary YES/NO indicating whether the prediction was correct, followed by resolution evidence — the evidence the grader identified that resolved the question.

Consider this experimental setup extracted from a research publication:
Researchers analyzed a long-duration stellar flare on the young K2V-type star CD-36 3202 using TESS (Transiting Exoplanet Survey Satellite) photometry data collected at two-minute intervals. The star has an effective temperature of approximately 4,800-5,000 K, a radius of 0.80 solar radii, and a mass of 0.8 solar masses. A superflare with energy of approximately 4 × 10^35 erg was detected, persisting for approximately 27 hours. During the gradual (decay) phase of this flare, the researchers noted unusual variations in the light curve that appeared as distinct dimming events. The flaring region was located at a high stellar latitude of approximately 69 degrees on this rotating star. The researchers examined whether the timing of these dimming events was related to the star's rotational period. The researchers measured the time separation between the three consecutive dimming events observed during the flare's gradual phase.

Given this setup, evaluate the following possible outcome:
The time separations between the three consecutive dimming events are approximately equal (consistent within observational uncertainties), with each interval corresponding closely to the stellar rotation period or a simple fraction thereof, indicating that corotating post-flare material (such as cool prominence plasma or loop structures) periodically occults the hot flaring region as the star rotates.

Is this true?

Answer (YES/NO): YES